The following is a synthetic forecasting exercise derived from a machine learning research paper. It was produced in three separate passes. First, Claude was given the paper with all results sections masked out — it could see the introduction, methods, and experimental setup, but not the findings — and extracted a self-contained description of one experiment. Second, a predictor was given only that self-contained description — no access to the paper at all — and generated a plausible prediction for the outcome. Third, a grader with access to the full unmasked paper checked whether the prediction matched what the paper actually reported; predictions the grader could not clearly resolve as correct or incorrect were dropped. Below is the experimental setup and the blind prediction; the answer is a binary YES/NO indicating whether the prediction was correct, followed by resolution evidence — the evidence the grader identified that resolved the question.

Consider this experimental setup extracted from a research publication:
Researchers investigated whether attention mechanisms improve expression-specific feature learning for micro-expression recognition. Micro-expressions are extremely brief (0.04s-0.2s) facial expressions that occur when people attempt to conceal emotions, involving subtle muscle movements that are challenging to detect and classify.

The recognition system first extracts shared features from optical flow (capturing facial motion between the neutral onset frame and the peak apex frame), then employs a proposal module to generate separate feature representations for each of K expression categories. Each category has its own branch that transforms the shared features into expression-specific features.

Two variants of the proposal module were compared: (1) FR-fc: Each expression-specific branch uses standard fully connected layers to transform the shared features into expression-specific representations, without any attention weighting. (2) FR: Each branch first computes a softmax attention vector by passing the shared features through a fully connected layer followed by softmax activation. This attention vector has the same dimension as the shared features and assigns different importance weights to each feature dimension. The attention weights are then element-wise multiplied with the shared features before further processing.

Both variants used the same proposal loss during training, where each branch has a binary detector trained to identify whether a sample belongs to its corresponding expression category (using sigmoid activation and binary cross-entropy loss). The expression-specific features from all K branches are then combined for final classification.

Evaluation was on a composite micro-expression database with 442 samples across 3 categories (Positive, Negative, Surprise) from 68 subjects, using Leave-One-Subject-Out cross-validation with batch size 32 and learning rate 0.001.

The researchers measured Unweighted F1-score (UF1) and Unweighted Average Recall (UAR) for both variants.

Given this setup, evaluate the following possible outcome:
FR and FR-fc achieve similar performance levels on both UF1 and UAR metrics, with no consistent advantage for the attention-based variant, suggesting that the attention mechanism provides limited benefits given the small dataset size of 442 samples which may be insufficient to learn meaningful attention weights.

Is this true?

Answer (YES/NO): NO